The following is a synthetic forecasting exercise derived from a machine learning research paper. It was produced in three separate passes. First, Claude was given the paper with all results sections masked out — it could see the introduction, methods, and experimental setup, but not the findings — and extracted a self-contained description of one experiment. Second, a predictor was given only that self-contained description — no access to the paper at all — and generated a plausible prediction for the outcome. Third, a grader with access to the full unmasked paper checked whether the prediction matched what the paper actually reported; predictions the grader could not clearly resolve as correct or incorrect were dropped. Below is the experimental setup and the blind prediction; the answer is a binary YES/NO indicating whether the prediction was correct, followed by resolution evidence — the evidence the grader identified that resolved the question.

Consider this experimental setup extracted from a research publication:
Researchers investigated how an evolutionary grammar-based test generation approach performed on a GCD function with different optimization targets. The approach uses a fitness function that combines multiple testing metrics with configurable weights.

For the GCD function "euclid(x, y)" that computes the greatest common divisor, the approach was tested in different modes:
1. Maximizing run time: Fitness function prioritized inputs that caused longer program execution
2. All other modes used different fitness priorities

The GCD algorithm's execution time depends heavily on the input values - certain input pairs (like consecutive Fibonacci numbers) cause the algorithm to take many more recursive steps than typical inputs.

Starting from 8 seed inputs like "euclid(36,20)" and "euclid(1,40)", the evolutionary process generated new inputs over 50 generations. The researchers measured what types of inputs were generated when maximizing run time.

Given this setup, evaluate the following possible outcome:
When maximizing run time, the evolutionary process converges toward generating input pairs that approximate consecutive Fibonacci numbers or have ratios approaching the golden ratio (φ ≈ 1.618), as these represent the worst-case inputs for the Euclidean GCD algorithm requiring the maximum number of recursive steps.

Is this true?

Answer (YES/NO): YES